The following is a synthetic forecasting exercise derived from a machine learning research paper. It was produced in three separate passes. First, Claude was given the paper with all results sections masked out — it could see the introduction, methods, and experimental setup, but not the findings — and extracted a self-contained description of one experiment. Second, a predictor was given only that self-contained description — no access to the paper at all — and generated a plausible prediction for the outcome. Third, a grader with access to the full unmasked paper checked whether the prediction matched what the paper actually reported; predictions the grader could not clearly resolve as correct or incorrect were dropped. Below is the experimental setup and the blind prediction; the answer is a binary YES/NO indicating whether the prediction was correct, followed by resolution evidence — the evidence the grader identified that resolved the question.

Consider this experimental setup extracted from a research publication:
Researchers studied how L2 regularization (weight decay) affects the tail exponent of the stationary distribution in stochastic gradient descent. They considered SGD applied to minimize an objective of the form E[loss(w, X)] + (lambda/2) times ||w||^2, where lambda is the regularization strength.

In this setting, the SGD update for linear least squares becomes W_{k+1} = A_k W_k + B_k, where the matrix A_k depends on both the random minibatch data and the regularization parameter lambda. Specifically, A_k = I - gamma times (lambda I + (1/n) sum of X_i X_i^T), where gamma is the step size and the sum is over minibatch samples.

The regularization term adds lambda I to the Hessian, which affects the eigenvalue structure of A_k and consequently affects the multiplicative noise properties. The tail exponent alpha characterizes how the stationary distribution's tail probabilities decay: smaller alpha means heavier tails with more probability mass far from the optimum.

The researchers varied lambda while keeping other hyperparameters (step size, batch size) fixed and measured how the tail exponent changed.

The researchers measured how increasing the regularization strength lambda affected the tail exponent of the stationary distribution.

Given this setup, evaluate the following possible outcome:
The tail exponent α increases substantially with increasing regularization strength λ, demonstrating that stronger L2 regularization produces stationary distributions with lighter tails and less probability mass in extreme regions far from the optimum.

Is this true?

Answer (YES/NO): NO